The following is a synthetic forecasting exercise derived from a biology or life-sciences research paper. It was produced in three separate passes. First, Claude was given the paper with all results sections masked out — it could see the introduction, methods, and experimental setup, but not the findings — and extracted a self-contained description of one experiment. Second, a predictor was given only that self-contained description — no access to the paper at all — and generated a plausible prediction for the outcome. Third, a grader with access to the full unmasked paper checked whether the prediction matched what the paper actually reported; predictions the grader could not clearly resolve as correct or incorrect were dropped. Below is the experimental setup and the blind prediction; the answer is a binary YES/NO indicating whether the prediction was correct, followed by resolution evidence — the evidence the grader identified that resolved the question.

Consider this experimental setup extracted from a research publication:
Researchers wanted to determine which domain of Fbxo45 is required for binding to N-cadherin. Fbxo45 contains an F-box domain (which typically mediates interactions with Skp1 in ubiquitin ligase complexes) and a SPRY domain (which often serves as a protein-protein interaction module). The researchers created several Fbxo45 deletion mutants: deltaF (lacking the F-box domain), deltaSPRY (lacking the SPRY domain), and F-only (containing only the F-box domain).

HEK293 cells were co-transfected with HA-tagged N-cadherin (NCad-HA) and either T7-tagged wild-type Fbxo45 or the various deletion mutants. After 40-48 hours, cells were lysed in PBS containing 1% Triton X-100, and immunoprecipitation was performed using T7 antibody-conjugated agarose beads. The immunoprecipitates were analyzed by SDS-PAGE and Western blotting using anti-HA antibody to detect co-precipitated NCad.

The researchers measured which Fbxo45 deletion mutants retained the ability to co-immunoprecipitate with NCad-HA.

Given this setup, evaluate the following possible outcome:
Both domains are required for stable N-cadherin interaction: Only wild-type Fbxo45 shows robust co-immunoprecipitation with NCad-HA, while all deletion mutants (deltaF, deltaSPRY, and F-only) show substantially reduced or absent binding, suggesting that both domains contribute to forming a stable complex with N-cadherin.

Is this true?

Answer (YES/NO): NO